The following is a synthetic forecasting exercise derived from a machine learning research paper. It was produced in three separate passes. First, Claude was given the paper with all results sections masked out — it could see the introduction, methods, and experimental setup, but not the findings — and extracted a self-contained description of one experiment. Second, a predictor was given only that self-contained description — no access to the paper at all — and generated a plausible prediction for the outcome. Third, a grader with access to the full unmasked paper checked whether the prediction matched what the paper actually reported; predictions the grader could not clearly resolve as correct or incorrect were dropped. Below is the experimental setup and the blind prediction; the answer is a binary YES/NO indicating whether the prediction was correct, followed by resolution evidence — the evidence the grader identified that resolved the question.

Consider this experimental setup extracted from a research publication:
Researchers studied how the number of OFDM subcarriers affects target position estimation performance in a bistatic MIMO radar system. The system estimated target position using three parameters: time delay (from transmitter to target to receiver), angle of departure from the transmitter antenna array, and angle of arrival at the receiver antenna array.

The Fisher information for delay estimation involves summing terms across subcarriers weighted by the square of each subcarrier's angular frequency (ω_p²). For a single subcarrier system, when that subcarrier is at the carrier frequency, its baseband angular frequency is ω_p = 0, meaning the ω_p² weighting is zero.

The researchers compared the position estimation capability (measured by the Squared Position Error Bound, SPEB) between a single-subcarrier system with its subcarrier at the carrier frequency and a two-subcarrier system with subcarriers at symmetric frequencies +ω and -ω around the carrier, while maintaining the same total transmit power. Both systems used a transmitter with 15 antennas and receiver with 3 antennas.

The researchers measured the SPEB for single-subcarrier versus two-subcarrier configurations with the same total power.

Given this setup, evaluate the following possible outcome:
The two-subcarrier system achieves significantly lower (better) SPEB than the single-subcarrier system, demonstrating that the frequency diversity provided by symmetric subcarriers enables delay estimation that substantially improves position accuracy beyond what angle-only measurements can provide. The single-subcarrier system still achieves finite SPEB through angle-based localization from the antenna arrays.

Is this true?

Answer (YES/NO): YES